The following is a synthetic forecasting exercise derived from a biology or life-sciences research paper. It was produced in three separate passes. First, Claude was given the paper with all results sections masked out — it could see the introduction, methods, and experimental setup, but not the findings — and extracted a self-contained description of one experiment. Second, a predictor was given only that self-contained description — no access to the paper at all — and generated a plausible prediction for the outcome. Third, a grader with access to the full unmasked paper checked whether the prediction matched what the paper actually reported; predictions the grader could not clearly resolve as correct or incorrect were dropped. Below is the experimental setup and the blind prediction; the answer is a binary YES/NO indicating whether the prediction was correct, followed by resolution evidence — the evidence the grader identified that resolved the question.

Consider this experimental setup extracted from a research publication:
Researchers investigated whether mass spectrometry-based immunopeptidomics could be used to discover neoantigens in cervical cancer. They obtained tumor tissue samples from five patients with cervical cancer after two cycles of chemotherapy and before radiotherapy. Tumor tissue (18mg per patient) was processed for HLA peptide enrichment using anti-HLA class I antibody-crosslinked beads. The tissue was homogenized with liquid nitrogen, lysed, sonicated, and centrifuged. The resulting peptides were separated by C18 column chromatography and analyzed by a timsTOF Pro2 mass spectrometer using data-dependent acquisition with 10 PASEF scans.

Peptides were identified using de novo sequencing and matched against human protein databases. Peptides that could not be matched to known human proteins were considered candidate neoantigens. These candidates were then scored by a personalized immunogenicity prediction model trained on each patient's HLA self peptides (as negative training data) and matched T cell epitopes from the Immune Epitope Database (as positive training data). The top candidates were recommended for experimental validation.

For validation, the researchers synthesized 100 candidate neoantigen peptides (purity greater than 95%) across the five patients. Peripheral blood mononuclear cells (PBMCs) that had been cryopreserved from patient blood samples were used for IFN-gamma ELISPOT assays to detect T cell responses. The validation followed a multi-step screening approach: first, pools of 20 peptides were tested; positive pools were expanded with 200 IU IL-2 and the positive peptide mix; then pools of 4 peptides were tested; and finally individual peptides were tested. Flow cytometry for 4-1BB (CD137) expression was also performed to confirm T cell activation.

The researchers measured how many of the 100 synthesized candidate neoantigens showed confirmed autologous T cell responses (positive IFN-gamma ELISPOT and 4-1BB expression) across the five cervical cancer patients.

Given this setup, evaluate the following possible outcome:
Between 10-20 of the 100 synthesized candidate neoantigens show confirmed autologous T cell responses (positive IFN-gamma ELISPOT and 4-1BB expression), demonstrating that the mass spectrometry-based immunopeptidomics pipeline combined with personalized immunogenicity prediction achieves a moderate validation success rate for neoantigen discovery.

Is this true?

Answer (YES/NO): NO